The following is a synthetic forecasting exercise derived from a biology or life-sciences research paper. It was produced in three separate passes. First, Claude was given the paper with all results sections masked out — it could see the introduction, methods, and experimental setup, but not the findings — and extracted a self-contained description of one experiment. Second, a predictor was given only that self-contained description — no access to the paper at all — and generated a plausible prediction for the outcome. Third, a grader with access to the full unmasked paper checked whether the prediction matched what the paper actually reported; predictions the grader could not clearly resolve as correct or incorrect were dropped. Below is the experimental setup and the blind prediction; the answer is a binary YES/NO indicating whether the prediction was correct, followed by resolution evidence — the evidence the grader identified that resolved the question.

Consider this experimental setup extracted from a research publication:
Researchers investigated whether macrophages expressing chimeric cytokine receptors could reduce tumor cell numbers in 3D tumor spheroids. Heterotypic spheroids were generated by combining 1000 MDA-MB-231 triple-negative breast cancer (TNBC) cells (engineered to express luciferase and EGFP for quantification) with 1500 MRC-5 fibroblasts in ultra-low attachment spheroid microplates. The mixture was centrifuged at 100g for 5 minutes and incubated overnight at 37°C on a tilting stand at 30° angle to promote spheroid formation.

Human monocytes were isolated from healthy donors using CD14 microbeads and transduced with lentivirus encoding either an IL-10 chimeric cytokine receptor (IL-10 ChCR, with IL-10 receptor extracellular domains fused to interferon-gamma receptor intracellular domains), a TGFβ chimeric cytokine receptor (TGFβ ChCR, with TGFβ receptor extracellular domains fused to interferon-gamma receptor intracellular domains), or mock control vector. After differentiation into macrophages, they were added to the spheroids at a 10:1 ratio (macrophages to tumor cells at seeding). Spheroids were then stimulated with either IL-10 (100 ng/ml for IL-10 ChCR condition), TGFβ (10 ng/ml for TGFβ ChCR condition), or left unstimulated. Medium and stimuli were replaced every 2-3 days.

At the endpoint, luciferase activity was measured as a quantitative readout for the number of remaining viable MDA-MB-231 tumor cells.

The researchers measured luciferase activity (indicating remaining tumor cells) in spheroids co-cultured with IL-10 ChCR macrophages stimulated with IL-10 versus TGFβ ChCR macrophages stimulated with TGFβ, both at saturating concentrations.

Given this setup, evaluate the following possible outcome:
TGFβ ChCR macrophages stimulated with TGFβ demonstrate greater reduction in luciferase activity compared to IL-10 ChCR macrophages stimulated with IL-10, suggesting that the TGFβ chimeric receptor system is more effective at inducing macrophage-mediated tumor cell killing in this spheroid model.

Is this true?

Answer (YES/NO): NO